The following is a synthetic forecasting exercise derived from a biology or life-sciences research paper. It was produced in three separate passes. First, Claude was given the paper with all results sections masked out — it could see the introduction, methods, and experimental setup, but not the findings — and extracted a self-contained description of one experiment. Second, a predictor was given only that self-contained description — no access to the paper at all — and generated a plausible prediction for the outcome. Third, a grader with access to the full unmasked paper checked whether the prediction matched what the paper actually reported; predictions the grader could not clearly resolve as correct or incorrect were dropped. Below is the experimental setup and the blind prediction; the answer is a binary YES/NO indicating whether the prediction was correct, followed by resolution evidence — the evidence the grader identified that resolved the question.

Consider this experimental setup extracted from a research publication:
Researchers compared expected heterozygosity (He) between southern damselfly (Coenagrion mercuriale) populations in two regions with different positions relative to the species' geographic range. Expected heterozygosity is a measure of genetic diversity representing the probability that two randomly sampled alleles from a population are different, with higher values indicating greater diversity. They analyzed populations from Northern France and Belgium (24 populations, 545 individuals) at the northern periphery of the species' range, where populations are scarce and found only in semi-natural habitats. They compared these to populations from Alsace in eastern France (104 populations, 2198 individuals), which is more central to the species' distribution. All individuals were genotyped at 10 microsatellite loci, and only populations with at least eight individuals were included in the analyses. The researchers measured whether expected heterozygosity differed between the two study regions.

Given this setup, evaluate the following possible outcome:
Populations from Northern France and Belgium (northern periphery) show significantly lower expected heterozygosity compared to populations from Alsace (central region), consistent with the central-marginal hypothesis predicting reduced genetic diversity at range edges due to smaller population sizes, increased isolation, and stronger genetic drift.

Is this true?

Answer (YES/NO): YES